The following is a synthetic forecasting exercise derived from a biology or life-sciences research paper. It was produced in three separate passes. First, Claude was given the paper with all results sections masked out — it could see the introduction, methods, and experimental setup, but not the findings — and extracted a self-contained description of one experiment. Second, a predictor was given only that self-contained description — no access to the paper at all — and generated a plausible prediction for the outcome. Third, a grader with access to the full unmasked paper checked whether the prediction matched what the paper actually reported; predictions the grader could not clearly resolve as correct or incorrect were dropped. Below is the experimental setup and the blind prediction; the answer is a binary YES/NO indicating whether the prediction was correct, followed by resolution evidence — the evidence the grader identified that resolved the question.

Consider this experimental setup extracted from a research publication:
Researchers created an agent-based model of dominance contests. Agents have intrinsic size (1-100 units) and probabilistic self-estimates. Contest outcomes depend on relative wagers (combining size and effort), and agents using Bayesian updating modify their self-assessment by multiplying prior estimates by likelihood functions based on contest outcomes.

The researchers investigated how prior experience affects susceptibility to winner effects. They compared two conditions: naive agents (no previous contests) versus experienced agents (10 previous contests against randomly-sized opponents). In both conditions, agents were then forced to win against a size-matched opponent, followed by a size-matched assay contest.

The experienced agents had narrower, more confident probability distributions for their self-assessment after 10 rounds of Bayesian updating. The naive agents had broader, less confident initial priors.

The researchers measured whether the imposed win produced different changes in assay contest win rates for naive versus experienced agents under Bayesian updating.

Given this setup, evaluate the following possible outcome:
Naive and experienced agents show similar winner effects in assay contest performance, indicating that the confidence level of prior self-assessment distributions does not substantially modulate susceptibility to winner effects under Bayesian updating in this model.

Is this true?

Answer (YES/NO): NO